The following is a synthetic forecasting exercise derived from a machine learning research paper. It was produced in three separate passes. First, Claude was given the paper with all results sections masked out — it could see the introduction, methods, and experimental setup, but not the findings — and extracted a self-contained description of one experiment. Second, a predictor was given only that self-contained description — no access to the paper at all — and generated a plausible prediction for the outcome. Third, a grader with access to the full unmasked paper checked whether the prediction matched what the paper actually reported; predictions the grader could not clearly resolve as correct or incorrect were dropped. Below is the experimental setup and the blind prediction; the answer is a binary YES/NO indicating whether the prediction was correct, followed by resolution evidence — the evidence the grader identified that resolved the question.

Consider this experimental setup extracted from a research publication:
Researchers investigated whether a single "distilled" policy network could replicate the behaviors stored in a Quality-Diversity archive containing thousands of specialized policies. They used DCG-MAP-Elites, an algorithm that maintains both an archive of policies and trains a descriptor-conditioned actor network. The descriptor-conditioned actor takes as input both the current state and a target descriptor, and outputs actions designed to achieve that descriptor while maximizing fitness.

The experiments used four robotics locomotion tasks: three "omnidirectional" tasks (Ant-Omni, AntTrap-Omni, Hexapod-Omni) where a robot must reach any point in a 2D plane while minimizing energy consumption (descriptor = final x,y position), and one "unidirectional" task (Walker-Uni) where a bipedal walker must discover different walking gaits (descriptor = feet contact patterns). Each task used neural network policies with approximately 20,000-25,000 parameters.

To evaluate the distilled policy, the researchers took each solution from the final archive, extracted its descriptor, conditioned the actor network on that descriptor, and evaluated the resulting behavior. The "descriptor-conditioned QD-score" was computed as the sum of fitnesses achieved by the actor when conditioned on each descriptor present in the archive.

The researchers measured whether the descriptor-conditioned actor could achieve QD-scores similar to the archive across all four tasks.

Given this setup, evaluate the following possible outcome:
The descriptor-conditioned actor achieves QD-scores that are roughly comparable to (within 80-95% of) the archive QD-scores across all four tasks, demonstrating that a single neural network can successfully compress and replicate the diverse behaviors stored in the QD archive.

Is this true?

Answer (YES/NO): NO